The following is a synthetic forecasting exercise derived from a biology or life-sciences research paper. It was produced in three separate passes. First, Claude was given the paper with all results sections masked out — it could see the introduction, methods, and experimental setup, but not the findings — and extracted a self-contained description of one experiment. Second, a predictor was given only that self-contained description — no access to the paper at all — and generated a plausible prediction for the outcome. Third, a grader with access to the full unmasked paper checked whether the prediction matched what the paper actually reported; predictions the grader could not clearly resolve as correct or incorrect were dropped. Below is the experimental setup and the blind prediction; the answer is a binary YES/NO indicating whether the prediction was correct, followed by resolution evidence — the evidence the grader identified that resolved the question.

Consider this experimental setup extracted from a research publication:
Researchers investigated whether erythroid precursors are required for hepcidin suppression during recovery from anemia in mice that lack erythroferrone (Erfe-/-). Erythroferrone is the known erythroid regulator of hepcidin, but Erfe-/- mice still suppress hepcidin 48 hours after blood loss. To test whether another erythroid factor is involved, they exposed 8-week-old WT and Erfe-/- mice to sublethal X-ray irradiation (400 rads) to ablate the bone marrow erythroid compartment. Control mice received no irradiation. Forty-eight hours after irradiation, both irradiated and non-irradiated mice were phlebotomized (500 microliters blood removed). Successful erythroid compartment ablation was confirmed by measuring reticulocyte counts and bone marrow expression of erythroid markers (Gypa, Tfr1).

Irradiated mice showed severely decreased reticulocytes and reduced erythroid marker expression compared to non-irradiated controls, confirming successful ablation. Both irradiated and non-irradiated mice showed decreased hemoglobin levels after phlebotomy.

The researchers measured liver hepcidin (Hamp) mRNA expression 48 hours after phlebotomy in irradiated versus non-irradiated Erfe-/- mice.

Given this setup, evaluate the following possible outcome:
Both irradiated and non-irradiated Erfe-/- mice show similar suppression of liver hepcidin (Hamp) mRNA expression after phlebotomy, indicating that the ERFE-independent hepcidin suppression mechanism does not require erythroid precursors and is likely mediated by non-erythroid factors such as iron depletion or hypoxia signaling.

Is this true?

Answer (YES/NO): NO